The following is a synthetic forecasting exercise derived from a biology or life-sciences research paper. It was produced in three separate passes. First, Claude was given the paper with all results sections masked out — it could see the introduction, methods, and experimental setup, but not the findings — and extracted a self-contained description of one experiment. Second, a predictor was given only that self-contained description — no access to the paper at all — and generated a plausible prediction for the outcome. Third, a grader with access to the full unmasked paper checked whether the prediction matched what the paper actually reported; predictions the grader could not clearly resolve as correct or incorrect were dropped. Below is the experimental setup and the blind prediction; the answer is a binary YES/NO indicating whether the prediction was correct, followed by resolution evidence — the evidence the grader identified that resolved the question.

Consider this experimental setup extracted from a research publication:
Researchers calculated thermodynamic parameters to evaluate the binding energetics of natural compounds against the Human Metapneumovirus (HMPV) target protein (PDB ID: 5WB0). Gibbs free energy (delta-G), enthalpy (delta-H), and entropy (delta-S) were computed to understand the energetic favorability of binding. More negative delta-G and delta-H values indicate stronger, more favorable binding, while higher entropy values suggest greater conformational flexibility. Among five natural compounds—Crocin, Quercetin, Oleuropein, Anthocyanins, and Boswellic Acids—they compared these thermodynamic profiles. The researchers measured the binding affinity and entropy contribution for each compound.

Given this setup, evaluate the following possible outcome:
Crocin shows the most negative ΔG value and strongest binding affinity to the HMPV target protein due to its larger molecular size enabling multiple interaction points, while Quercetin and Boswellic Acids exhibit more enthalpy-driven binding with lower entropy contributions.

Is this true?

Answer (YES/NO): NO